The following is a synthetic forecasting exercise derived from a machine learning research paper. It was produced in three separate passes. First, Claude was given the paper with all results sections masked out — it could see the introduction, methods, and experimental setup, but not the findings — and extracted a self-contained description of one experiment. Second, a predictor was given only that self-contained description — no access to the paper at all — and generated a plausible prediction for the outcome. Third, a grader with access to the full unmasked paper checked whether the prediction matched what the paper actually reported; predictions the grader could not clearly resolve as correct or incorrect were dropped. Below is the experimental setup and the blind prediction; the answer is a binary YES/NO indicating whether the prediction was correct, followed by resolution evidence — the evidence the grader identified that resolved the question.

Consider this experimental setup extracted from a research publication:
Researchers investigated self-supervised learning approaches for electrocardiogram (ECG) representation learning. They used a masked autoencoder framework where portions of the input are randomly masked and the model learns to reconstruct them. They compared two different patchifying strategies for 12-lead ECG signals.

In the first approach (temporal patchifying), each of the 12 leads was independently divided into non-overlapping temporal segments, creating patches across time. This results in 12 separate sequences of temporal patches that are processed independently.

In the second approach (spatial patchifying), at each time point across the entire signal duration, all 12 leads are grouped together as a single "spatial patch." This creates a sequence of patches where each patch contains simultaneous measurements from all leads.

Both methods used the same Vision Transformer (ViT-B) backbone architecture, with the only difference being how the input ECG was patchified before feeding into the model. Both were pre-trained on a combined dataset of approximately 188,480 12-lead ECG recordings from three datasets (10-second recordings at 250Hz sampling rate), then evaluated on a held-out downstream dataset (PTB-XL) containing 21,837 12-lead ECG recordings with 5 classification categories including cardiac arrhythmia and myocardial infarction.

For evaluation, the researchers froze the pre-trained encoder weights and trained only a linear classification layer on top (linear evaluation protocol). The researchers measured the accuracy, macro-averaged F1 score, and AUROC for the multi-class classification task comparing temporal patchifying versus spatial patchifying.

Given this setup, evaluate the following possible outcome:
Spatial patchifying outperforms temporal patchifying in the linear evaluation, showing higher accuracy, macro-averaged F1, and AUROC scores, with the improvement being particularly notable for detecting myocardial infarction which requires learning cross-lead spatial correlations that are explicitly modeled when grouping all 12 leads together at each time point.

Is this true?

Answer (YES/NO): NO